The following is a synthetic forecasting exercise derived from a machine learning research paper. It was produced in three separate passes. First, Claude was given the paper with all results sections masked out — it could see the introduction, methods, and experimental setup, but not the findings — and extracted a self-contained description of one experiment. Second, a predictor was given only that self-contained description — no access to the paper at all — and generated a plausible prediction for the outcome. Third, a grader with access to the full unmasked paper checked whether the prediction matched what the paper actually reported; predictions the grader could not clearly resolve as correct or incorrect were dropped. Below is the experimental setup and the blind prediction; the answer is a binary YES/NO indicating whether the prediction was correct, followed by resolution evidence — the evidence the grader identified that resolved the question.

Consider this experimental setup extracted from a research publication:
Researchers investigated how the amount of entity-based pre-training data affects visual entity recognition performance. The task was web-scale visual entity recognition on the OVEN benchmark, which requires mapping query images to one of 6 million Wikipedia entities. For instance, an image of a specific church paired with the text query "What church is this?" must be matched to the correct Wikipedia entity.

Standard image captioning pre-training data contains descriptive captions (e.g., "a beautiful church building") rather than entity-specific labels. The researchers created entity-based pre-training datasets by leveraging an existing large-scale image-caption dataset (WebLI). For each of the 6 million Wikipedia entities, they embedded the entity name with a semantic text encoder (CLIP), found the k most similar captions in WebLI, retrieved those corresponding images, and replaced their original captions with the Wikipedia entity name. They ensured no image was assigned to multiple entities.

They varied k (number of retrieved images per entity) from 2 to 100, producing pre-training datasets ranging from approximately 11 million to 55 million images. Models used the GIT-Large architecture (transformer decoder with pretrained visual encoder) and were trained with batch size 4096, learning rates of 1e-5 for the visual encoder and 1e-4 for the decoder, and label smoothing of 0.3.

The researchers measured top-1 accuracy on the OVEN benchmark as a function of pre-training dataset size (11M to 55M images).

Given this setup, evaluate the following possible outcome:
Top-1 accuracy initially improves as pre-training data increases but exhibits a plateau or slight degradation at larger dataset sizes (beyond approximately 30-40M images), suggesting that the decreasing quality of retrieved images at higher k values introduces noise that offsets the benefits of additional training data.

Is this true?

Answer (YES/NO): NO